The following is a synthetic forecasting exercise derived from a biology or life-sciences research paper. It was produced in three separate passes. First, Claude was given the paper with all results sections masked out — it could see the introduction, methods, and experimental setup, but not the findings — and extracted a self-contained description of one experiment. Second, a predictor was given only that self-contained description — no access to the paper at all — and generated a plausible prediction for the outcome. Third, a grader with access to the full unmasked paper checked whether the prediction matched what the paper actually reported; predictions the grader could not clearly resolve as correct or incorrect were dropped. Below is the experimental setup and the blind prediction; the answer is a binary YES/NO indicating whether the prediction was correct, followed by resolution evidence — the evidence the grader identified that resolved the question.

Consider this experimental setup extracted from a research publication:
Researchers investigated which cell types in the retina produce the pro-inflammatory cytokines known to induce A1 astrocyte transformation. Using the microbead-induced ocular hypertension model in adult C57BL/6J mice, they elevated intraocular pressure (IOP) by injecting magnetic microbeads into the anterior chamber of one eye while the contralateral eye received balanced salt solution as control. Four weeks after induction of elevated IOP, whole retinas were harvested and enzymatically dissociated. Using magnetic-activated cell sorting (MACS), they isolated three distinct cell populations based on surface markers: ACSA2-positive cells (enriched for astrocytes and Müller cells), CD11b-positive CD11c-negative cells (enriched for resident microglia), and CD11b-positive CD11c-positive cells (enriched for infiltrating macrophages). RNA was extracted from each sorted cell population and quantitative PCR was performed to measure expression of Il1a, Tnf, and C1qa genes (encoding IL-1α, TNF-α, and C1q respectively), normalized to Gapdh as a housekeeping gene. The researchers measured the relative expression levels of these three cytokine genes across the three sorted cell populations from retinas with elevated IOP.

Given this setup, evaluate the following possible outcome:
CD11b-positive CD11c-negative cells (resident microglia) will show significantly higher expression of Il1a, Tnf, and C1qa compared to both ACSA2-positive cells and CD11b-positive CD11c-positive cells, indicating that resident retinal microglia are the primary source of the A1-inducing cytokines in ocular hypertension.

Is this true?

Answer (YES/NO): NO